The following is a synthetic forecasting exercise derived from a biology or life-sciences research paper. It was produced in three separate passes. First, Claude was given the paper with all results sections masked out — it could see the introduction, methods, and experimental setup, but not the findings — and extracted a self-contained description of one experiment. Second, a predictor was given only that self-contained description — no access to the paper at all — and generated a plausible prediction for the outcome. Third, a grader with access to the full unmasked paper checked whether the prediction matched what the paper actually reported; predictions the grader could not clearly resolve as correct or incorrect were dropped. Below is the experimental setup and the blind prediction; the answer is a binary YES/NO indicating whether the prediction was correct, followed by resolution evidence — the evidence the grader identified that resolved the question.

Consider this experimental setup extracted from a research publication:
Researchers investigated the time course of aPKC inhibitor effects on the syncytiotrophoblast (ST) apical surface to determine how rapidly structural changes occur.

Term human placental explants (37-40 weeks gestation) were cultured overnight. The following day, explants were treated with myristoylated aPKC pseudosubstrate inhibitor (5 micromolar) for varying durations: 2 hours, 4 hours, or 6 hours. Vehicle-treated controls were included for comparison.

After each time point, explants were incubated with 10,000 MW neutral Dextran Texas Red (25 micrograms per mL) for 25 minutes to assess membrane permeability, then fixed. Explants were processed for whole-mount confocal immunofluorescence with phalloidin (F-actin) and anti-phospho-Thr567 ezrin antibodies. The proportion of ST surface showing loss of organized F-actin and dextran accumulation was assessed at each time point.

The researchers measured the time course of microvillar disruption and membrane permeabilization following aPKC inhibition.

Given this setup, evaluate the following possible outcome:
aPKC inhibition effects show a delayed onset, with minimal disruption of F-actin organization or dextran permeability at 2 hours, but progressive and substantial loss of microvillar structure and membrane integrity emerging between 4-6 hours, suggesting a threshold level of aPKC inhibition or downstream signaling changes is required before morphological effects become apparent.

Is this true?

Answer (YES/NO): NO